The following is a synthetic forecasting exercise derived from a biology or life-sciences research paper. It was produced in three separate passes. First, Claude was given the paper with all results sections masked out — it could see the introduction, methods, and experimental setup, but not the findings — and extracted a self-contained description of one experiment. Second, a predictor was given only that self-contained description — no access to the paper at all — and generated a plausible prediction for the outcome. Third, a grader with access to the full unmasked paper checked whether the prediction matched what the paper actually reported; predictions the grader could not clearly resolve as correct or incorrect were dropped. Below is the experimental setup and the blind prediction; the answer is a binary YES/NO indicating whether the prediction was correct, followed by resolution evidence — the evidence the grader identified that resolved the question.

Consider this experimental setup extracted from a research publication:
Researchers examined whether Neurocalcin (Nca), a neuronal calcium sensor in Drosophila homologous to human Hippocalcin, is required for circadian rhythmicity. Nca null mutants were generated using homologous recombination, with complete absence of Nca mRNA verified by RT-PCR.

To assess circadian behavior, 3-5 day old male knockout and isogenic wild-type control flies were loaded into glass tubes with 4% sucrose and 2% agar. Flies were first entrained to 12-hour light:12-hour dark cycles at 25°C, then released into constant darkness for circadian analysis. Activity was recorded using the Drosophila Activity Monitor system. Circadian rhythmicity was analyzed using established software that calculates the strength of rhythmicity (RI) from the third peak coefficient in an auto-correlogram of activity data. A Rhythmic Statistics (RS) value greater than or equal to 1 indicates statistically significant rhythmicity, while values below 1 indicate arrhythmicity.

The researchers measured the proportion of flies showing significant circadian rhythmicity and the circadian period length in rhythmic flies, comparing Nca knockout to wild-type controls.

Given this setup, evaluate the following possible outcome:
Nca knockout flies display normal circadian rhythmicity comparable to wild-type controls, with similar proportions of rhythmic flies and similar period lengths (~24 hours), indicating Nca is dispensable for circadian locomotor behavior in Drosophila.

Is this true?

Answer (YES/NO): YES